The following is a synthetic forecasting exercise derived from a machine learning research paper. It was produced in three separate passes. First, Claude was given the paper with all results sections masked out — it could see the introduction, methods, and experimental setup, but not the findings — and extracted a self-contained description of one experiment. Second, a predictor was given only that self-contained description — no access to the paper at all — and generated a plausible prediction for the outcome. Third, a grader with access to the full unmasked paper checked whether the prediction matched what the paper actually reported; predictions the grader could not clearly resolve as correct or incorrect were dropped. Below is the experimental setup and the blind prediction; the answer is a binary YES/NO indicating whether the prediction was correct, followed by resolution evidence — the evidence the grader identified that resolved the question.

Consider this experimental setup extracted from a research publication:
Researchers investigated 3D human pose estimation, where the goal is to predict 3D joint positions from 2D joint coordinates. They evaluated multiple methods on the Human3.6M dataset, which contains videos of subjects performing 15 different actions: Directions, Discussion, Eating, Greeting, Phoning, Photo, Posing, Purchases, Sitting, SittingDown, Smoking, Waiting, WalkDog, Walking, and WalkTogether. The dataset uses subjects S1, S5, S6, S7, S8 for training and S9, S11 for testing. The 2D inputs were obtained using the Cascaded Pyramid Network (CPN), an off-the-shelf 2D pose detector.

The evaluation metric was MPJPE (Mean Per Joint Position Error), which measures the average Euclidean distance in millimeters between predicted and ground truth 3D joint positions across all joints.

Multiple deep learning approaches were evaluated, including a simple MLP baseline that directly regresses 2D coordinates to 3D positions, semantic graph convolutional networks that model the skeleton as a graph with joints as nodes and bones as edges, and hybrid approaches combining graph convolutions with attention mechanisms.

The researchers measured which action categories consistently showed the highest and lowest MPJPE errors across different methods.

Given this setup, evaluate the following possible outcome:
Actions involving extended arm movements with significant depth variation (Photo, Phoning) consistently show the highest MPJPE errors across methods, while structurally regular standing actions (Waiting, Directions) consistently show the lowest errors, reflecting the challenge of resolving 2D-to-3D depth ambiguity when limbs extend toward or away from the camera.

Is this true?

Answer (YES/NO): NO